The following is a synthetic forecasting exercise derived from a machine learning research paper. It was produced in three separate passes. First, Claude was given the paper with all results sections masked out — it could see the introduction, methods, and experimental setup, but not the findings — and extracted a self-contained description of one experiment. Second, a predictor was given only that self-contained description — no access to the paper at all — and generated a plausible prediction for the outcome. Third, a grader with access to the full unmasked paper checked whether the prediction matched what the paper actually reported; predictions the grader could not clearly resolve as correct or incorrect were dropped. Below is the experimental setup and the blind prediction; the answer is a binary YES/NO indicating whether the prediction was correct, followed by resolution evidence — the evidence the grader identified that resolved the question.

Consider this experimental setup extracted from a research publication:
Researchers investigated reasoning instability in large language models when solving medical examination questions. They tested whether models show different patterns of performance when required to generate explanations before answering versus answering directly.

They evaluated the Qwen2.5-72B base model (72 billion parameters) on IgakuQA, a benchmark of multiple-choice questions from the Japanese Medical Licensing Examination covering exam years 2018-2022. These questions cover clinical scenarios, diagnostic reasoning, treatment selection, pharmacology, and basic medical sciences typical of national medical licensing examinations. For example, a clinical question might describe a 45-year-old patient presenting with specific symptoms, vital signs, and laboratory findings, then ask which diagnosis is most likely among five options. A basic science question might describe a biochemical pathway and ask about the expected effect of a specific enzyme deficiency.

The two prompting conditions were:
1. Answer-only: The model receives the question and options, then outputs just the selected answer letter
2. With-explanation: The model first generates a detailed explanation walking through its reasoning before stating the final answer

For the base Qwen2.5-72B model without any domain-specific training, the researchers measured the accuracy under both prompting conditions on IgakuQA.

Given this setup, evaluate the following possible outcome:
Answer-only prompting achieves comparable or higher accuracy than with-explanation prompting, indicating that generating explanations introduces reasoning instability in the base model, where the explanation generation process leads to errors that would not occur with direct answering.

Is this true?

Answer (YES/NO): YES